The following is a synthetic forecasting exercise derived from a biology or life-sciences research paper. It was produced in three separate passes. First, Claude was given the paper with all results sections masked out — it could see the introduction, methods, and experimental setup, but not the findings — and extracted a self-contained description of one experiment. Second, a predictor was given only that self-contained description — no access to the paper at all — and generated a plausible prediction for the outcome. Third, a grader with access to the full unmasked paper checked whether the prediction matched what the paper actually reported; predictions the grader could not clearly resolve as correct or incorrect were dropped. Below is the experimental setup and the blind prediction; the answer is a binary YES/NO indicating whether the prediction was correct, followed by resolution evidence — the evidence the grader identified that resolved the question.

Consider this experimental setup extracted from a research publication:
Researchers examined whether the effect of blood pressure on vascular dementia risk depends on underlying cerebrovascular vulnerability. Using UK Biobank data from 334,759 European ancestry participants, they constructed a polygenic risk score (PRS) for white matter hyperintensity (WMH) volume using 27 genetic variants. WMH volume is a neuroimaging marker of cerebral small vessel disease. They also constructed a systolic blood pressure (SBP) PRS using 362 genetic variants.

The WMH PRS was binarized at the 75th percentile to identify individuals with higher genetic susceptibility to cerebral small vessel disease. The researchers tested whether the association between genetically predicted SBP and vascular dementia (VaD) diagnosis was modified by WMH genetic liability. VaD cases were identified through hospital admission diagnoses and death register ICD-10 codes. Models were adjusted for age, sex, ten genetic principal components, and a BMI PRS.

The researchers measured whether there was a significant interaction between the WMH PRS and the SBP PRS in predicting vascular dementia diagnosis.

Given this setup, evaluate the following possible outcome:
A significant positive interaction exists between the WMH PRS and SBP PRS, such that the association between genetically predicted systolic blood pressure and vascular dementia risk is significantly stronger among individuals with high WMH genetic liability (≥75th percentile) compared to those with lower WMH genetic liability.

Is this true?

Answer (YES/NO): NO